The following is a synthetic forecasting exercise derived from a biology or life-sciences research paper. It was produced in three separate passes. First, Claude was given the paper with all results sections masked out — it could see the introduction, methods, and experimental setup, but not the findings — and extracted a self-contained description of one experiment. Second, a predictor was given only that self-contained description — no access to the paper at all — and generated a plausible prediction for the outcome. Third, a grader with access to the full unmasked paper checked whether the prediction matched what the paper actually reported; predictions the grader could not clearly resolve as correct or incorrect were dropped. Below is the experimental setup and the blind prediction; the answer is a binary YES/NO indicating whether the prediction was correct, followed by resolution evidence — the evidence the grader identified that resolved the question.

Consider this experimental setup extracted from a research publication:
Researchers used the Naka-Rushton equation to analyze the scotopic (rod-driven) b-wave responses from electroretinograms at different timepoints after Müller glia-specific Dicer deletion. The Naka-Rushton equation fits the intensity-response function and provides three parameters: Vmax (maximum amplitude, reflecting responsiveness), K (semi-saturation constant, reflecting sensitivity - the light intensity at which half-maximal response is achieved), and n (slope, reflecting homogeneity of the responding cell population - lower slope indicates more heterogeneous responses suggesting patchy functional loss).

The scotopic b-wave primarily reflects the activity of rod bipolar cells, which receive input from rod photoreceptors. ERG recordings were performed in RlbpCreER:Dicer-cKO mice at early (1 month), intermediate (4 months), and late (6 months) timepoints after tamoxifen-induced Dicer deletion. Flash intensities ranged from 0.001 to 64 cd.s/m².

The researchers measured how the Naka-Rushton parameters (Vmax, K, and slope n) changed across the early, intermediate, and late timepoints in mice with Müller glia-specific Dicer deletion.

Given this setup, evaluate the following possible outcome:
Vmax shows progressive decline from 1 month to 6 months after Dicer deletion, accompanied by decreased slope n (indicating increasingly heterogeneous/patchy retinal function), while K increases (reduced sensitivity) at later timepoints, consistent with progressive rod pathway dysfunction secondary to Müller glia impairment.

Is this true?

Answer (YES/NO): NO